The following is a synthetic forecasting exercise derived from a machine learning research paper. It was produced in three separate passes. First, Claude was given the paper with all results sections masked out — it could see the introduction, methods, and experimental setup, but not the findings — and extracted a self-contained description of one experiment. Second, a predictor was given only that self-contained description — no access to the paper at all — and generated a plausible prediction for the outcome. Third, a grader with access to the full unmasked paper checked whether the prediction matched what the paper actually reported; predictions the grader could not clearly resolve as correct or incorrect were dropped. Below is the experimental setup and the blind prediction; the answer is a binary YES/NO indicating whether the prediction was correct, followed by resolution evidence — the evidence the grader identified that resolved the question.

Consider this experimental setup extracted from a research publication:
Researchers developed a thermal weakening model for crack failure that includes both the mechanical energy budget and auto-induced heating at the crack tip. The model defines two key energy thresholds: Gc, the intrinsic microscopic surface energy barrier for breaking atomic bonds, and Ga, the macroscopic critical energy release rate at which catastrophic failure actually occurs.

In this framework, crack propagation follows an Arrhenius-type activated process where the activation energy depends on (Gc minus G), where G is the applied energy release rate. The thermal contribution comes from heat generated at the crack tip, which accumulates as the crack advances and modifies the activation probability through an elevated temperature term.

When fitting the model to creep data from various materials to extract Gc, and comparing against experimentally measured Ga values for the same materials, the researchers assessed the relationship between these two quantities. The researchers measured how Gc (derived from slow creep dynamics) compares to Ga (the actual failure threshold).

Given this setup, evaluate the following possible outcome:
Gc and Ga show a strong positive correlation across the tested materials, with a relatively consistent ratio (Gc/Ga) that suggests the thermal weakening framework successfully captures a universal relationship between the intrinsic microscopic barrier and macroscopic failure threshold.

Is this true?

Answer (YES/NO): YES